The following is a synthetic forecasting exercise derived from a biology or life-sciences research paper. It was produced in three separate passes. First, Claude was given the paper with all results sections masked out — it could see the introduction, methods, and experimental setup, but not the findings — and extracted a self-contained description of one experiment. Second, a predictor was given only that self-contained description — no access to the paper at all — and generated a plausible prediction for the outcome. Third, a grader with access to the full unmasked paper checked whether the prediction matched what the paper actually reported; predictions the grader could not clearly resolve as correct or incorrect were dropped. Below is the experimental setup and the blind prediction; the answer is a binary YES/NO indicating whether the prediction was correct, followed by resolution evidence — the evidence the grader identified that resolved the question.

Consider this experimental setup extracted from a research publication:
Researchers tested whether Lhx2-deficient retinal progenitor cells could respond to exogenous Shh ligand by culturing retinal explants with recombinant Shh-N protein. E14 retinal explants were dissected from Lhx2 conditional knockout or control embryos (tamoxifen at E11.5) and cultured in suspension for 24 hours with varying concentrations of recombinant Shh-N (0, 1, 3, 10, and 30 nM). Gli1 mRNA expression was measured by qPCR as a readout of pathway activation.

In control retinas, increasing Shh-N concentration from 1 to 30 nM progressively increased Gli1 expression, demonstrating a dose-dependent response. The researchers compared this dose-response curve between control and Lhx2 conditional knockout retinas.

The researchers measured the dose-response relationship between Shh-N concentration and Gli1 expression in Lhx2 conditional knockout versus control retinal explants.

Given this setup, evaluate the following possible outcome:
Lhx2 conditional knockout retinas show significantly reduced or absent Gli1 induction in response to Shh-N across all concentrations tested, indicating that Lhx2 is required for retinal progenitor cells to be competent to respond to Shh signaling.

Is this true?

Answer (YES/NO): NO